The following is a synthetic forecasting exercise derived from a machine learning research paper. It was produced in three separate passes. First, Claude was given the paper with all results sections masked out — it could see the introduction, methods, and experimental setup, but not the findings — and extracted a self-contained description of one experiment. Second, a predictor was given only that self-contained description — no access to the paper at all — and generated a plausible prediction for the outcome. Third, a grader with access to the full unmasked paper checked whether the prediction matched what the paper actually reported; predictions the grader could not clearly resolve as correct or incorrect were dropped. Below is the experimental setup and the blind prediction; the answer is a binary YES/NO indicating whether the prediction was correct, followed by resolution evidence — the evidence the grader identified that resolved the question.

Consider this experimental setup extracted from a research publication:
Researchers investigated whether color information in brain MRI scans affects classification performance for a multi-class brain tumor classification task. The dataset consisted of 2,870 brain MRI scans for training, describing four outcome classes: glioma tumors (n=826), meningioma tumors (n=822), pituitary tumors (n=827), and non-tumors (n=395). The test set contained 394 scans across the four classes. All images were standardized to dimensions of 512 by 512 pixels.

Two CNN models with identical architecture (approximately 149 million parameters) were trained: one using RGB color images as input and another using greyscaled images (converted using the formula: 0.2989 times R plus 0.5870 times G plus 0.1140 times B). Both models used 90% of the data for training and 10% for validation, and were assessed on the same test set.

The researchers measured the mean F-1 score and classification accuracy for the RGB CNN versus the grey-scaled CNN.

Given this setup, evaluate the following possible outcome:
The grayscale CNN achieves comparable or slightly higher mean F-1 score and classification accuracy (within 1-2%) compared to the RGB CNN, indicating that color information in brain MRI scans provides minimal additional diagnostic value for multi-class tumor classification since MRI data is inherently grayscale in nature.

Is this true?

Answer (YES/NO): YES